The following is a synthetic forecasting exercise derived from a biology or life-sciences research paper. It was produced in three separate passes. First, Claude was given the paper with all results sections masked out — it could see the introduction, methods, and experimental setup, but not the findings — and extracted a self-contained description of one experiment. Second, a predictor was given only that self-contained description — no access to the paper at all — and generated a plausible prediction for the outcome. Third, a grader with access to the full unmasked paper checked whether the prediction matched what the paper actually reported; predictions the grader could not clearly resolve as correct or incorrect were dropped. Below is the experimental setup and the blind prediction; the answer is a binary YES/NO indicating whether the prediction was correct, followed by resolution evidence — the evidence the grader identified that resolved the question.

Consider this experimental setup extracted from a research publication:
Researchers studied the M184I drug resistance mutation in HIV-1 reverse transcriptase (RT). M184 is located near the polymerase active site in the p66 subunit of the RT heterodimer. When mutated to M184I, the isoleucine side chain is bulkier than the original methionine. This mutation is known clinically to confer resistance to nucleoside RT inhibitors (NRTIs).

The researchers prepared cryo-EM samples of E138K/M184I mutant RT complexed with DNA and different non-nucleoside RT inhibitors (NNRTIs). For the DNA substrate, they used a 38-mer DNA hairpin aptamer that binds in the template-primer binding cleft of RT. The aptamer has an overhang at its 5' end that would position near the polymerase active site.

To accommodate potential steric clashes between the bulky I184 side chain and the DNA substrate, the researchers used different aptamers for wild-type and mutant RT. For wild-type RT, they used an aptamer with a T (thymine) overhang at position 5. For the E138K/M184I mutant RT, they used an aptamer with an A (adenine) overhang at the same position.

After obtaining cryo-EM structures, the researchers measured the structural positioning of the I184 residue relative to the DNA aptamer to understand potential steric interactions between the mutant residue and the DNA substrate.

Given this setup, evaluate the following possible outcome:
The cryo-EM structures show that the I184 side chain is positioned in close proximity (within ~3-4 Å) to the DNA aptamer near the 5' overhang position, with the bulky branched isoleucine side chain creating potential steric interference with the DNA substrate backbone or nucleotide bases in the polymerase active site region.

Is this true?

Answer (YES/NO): YES